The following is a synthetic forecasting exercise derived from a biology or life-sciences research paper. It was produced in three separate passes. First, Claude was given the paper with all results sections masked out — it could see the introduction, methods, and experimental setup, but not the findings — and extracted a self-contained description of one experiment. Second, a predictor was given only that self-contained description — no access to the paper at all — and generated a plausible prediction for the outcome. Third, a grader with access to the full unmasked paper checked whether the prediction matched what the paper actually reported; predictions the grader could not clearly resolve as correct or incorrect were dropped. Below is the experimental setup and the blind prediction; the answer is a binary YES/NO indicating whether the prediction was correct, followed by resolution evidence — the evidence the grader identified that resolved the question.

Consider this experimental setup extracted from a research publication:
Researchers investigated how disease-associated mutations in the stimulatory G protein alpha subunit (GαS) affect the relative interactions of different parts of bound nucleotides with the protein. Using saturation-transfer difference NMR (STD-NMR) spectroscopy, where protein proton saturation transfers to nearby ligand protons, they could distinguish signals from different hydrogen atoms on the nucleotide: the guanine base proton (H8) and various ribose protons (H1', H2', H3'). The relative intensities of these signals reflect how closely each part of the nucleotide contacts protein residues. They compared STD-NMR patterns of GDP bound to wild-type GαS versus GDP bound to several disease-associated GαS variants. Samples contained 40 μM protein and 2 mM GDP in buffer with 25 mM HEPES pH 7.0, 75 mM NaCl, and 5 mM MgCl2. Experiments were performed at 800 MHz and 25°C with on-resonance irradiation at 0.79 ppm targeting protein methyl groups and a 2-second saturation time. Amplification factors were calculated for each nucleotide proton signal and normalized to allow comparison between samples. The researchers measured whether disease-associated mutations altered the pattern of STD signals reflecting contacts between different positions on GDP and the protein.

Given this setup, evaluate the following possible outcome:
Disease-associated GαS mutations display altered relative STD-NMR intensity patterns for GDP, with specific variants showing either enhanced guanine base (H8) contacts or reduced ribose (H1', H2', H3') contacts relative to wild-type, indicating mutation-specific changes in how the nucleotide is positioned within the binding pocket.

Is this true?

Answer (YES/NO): YES